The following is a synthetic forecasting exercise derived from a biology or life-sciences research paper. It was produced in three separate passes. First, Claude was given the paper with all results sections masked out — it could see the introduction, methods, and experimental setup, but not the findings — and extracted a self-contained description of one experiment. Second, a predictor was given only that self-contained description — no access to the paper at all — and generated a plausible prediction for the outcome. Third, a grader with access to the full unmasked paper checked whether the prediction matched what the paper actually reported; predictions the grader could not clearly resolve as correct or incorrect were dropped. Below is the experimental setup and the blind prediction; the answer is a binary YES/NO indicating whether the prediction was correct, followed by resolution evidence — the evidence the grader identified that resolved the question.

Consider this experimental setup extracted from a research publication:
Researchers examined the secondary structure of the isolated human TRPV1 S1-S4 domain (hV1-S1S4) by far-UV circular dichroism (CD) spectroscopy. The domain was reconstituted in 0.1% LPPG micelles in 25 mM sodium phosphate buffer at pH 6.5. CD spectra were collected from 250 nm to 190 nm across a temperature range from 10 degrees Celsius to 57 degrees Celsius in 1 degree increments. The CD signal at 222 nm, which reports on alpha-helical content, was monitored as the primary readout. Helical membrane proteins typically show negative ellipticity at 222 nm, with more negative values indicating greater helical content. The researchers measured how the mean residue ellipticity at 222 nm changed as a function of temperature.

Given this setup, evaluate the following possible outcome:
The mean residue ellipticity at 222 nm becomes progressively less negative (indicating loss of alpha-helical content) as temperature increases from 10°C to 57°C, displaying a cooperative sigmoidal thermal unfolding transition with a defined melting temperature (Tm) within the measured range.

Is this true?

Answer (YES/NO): NO